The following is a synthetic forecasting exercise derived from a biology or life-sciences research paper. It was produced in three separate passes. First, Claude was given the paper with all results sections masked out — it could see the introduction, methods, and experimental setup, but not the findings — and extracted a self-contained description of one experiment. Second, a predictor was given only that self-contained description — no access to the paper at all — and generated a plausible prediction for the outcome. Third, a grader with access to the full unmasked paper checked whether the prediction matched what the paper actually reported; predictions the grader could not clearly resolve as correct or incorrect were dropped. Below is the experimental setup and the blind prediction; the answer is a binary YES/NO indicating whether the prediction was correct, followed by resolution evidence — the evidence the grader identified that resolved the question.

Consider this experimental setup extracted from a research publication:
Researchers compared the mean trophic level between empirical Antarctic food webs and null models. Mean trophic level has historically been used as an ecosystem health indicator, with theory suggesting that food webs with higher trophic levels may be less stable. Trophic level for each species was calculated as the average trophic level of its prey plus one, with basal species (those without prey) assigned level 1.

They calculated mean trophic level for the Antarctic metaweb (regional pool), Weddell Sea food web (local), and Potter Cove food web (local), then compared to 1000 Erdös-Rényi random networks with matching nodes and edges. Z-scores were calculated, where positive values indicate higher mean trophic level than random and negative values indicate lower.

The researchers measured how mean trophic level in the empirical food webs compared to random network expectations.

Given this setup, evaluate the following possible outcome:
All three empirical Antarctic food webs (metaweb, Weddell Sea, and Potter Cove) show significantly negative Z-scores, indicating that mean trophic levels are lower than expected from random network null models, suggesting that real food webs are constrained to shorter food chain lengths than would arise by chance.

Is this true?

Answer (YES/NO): YES